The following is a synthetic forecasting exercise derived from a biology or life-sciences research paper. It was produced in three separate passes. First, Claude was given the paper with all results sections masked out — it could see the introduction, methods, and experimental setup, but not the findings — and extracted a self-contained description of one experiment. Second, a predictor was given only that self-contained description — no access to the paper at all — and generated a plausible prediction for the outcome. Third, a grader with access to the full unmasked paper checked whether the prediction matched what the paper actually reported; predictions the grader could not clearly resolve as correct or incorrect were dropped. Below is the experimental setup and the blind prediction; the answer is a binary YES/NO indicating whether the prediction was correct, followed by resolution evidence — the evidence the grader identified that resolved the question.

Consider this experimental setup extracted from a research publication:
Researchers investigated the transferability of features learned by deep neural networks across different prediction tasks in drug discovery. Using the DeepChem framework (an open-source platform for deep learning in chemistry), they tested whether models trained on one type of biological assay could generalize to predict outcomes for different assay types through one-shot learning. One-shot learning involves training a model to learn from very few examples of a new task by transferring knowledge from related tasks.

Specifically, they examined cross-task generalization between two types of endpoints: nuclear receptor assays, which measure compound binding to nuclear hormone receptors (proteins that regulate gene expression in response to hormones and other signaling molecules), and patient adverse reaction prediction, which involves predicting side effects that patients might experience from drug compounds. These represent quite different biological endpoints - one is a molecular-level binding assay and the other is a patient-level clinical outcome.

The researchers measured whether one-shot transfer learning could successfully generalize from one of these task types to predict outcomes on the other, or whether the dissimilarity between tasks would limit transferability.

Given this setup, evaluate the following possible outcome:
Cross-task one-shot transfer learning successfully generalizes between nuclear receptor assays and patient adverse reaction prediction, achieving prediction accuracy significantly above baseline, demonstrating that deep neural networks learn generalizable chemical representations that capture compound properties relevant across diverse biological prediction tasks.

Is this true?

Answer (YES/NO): NO